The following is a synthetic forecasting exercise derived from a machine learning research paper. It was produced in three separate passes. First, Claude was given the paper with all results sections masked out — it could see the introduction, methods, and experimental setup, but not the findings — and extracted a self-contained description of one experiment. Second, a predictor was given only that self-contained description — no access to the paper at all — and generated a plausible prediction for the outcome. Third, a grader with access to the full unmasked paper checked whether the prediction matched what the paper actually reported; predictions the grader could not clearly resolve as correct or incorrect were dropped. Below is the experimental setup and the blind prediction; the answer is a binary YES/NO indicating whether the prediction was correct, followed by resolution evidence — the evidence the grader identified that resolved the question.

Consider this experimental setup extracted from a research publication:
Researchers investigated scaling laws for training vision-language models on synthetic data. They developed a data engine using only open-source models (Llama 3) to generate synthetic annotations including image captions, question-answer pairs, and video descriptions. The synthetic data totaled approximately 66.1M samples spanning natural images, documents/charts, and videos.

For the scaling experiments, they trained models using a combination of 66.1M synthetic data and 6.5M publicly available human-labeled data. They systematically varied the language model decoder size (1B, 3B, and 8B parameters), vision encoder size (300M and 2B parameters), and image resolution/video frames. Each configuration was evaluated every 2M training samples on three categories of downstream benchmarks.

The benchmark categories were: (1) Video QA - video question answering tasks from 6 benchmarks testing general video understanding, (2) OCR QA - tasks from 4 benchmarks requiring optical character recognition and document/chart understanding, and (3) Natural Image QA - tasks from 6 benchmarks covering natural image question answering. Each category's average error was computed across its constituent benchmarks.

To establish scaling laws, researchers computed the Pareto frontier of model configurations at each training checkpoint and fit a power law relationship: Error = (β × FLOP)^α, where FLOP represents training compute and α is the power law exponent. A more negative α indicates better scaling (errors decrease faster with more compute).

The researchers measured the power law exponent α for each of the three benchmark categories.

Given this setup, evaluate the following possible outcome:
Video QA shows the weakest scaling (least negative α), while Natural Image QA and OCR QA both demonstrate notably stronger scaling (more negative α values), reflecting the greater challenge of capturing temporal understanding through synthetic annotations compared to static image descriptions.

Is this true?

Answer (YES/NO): NO